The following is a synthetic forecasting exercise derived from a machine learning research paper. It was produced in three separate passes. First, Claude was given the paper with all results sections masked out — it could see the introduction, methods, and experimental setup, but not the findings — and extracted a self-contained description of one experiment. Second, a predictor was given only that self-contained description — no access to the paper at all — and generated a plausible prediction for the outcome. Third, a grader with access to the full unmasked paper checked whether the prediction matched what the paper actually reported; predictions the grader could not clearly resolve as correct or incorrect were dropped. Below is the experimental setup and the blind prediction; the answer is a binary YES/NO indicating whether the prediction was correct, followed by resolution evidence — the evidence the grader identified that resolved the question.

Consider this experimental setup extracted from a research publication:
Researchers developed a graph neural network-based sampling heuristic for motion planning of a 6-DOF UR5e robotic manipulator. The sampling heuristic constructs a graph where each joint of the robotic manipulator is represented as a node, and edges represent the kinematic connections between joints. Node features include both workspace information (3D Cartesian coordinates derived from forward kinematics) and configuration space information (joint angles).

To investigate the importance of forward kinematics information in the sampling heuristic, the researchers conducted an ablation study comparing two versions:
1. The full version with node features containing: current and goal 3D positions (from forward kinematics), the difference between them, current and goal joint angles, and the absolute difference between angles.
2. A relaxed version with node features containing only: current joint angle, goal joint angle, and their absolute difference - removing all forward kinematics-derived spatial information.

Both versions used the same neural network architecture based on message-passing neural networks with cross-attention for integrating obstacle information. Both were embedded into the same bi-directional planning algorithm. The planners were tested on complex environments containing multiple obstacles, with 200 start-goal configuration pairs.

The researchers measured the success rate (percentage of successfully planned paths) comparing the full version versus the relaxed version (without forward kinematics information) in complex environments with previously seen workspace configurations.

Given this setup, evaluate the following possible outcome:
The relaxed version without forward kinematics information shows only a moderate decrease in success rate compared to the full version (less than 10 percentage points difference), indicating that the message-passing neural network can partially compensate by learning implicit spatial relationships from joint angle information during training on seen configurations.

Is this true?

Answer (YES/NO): NO